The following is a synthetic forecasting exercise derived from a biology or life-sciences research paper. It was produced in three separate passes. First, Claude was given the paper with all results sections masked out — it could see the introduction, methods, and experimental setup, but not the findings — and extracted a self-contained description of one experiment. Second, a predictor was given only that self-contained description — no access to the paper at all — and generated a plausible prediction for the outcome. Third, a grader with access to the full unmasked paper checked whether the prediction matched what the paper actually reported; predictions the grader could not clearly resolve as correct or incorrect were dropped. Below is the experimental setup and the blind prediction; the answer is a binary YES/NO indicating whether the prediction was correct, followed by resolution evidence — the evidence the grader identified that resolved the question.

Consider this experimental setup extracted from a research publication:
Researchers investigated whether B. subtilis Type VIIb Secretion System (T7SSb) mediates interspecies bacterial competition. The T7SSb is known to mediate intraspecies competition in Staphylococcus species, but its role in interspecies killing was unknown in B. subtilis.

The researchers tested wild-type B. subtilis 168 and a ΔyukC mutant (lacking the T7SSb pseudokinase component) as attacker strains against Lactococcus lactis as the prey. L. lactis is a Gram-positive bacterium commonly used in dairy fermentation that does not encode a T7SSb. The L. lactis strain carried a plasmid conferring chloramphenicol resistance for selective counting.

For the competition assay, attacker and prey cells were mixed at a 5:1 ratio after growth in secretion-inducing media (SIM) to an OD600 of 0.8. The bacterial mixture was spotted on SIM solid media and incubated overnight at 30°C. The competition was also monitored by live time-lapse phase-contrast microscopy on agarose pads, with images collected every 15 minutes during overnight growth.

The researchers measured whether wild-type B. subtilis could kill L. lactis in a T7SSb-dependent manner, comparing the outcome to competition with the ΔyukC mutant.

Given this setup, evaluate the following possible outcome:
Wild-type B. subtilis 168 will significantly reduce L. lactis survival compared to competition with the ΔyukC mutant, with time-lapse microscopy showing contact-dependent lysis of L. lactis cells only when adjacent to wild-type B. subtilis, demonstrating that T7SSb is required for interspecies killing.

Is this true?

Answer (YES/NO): YES